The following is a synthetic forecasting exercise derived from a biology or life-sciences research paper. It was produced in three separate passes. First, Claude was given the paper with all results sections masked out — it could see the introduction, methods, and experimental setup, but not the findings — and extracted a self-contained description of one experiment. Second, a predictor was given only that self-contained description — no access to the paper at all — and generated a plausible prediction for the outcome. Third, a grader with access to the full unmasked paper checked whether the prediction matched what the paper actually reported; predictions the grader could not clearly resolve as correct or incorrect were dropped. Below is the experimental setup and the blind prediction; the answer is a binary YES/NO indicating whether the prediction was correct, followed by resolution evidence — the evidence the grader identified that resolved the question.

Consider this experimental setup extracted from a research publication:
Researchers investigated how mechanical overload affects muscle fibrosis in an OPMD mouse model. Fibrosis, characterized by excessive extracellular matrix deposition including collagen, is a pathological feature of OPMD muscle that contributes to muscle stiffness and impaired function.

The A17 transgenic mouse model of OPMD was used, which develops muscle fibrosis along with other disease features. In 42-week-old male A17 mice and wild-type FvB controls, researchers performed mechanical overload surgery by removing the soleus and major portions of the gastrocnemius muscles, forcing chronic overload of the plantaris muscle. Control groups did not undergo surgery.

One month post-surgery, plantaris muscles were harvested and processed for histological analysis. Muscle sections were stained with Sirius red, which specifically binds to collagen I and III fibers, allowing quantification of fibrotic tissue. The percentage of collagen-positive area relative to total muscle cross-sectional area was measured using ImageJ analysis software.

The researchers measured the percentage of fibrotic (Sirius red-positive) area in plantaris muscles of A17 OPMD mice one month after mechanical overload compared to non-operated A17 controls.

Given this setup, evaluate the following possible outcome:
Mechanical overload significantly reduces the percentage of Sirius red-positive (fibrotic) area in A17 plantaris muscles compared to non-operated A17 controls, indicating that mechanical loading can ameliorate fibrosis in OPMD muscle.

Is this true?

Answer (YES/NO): NO